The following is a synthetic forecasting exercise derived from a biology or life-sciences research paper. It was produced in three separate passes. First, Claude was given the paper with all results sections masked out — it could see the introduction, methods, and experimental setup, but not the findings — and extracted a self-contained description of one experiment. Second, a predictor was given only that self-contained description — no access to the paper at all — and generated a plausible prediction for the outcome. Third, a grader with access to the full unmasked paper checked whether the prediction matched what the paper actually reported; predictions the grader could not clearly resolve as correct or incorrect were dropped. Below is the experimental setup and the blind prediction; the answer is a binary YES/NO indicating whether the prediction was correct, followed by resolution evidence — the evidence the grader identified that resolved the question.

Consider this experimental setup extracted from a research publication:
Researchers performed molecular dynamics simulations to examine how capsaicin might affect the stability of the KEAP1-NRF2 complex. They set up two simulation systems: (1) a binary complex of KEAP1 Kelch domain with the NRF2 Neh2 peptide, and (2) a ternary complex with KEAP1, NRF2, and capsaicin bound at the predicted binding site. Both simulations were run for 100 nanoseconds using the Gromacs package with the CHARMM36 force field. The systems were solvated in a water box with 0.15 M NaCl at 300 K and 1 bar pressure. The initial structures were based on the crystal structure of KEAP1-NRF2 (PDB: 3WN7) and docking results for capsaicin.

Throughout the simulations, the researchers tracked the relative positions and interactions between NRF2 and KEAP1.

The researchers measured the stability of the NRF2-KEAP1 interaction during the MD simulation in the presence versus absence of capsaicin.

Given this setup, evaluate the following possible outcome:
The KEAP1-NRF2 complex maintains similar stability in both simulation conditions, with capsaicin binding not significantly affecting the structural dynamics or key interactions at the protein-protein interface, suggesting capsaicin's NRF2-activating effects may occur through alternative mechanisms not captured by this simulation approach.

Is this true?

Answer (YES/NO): NO